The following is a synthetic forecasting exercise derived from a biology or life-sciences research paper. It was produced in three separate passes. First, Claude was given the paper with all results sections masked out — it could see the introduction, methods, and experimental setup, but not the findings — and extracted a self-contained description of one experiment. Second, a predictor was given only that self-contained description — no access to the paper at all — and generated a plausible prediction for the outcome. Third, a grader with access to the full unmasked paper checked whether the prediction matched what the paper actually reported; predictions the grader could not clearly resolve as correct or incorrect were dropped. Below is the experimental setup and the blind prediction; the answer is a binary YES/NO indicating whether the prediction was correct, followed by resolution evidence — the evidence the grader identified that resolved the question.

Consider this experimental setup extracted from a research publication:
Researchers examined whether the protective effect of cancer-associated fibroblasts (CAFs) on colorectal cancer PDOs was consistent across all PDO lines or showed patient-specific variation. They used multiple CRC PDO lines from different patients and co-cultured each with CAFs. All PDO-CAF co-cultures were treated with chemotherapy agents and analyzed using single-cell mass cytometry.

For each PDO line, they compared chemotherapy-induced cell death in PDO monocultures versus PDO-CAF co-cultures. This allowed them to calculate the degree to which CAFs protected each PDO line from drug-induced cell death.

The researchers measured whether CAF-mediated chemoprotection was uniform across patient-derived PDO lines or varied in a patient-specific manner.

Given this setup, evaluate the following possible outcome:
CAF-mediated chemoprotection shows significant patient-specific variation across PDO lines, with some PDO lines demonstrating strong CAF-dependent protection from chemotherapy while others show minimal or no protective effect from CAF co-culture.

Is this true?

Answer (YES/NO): YES